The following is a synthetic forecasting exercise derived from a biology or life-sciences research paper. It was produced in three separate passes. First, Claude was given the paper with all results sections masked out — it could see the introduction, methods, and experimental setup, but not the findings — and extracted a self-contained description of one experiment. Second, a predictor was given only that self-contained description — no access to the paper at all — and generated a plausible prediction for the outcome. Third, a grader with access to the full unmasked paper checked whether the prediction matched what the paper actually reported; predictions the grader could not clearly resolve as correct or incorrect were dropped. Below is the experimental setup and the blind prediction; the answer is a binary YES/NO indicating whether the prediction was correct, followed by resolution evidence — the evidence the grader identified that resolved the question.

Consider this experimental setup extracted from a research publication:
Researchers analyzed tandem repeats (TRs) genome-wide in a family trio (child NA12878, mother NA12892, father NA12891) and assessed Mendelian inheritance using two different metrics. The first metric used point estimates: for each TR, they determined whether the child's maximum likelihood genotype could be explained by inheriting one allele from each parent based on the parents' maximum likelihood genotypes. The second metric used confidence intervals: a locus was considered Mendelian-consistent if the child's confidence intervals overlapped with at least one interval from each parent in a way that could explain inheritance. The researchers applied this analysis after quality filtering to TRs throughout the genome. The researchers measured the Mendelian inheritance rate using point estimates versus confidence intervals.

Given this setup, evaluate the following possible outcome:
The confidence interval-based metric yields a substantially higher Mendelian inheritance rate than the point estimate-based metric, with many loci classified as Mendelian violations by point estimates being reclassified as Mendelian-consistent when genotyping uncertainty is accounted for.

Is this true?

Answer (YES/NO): YES